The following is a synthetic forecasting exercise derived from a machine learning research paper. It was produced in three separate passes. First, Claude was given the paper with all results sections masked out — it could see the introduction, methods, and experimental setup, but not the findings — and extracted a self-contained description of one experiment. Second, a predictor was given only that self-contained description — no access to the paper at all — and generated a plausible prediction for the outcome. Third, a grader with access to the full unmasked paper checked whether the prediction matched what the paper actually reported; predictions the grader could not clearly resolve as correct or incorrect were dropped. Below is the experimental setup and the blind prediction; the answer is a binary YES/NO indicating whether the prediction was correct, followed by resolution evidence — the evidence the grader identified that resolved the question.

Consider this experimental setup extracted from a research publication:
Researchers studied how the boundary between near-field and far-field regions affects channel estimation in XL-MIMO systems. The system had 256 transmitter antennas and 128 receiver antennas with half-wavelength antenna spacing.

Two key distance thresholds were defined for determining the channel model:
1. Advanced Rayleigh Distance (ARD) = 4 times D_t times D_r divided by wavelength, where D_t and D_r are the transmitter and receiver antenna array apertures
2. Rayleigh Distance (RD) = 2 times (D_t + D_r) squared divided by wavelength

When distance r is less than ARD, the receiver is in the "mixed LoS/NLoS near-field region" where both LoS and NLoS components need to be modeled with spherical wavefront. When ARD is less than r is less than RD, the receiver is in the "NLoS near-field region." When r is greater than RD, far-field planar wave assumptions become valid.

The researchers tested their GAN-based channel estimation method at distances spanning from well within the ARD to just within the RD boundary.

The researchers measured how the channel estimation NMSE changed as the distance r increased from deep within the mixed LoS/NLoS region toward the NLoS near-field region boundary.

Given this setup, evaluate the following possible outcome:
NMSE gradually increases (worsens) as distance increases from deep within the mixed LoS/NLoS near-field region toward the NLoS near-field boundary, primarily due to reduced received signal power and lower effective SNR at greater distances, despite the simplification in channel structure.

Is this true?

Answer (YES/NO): NO